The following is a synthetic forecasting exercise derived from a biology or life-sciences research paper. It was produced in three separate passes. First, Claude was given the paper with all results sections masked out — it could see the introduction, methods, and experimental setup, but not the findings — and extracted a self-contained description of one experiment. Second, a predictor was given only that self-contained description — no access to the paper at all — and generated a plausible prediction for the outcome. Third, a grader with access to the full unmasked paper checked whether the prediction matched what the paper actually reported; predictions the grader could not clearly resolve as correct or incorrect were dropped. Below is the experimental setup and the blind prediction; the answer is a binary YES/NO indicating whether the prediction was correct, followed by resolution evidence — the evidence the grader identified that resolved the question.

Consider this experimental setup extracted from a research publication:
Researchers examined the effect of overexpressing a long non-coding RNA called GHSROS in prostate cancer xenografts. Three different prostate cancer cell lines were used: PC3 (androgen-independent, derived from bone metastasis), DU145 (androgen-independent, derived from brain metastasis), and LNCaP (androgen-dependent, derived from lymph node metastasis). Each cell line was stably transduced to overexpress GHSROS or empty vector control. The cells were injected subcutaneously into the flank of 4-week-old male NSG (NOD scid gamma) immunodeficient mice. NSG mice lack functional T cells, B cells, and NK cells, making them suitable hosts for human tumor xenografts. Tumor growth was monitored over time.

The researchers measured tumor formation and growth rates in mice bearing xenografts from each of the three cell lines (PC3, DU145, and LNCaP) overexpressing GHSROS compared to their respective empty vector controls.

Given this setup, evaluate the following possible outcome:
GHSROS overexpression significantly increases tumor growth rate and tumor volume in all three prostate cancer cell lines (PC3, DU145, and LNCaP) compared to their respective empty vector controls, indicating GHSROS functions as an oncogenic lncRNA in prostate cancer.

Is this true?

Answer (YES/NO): YES